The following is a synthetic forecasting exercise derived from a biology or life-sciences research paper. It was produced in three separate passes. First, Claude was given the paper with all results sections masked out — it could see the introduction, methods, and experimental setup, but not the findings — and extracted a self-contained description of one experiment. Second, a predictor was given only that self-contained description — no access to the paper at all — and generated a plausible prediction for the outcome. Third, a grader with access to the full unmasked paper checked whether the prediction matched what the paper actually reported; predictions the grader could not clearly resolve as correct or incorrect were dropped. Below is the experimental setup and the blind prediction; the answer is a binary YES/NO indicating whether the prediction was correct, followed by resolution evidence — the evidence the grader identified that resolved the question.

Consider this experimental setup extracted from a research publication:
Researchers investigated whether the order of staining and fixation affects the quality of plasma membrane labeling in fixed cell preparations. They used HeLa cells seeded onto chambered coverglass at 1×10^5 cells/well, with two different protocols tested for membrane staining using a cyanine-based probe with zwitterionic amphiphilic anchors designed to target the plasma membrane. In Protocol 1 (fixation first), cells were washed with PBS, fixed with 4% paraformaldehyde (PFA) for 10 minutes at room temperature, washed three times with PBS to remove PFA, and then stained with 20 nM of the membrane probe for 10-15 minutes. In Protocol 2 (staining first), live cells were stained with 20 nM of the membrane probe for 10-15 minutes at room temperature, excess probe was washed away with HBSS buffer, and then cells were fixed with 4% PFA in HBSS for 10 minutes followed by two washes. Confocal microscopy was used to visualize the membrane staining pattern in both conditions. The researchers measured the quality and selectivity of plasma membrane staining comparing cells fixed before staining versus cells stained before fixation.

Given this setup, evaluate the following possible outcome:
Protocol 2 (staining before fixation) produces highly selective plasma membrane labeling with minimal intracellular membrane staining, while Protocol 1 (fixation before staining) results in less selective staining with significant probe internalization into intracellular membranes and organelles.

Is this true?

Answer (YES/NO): NO